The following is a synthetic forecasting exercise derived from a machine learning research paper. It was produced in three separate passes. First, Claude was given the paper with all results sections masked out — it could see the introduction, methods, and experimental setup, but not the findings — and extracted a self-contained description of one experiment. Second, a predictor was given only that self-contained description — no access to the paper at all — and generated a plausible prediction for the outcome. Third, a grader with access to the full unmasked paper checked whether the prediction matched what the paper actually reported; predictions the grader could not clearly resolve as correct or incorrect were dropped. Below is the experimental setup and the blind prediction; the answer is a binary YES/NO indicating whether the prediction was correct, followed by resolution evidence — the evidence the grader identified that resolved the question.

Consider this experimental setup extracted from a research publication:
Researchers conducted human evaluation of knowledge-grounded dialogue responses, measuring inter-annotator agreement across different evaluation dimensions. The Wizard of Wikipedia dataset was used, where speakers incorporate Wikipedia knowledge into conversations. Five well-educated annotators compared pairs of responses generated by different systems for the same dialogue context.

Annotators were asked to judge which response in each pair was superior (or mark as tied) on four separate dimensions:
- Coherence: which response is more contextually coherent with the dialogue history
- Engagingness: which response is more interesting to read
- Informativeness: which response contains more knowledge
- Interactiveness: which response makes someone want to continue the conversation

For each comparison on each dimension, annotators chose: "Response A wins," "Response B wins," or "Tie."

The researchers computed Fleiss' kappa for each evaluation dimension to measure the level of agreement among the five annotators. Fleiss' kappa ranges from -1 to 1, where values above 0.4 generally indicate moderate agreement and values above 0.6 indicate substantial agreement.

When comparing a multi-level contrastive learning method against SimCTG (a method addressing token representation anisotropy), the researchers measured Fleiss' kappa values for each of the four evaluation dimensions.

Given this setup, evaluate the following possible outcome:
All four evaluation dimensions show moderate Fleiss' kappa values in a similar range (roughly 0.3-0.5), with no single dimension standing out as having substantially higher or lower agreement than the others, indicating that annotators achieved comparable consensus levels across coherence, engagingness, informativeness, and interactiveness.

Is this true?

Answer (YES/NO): NO